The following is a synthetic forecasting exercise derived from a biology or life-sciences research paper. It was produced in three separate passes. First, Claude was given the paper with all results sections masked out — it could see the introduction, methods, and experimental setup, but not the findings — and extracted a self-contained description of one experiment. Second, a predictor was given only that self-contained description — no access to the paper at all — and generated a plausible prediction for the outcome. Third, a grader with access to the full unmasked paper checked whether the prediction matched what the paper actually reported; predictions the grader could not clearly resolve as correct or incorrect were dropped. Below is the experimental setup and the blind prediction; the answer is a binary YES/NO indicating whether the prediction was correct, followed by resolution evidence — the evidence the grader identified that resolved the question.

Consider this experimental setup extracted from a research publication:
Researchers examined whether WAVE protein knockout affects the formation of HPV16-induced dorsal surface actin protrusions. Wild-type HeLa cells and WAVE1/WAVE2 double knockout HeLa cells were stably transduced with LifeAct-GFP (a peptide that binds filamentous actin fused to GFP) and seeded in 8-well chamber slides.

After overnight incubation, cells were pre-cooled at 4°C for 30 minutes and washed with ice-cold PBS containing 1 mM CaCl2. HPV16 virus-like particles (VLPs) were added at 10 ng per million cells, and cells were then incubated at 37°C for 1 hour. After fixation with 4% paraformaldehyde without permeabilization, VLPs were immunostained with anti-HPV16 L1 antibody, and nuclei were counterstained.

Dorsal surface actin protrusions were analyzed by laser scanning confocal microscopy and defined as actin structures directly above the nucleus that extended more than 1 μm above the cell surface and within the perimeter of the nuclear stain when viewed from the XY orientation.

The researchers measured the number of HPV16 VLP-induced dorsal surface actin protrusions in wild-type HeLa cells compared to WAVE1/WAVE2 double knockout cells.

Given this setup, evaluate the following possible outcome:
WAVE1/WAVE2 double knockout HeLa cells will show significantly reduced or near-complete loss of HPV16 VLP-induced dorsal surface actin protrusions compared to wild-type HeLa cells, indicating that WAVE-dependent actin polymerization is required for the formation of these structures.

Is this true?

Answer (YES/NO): YES